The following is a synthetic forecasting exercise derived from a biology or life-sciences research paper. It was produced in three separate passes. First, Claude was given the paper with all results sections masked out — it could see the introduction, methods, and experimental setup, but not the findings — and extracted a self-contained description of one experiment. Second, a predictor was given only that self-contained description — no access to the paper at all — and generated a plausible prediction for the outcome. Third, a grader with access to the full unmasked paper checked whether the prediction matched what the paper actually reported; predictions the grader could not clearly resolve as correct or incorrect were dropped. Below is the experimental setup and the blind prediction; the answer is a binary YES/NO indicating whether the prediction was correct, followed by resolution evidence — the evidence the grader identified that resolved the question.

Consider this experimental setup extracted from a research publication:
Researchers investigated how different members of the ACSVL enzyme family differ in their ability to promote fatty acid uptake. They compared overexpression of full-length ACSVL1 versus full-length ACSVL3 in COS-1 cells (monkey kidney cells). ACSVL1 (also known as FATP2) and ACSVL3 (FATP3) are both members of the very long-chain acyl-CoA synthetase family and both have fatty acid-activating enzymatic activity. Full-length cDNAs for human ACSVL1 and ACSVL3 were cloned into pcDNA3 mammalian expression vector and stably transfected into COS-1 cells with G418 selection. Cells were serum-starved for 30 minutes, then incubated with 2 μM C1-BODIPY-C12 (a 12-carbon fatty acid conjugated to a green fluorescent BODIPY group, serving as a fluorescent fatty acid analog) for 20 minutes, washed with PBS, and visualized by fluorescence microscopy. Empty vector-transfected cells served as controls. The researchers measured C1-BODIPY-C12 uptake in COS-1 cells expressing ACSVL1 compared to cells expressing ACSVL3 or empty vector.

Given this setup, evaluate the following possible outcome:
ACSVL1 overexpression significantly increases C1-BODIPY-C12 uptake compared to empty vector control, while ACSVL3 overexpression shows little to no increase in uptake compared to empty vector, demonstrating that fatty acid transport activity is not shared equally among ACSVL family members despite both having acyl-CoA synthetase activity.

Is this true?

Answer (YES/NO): YES